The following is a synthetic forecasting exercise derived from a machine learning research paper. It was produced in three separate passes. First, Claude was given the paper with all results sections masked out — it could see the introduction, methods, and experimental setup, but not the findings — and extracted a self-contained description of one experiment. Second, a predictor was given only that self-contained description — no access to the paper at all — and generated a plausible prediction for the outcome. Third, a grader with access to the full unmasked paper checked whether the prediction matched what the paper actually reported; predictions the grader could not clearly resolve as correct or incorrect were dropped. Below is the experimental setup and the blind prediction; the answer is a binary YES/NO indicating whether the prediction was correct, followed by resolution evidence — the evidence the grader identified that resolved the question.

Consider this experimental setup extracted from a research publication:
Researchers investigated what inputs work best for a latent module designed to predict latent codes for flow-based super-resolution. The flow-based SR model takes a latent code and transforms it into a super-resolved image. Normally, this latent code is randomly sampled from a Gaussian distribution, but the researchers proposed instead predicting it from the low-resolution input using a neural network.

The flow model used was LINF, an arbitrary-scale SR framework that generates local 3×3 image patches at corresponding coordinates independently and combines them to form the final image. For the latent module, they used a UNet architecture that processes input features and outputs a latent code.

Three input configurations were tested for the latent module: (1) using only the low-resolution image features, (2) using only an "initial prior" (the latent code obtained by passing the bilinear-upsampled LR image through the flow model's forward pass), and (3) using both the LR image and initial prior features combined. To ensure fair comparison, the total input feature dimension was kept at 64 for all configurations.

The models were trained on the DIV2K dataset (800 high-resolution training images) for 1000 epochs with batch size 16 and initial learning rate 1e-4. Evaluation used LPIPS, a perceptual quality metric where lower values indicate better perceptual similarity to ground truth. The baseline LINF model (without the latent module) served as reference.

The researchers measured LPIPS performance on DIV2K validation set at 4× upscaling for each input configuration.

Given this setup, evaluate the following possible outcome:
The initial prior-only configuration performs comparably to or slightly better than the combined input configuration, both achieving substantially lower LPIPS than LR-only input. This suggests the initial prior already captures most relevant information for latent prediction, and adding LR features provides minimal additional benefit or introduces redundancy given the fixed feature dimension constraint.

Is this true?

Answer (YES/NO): NO